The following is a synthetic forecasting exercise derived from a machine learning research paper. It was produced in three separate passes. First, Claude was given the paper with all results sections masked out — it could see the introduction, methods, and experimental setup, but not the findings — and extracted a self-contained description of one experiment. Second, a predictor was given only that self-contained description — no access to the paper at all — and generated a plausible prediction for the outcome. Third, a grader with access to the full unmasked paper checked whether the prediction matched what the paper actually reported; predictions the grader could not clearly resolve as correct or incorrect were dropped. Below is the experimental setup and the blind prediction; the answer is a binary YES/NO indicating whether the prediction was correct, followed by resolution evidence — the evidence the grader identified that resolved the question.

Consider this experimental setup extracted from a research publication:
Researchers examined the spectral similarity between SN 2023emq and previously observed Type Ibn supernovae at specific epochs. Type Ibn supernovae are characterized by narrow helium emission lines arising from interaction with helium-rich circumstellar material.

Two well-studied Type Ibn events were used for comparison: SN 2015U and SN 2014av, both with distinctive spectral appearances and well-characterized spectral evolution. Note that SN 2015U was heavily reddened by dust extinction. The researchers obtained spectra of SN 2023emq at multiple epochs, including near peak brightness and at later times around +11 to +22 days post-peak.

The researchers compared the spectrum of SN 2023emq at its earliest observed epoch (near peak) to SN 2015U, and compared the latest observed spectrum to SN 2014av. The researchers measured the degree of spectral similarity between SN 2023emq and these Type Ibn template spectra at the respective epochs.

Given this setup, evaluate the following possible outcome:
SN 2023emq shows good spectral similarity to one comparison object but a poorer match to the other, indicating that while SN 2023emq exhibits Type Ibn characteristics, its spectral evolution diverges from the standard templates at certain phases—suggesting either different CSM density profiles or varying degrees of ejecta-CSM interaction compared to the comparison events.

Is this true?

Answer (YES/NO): NO